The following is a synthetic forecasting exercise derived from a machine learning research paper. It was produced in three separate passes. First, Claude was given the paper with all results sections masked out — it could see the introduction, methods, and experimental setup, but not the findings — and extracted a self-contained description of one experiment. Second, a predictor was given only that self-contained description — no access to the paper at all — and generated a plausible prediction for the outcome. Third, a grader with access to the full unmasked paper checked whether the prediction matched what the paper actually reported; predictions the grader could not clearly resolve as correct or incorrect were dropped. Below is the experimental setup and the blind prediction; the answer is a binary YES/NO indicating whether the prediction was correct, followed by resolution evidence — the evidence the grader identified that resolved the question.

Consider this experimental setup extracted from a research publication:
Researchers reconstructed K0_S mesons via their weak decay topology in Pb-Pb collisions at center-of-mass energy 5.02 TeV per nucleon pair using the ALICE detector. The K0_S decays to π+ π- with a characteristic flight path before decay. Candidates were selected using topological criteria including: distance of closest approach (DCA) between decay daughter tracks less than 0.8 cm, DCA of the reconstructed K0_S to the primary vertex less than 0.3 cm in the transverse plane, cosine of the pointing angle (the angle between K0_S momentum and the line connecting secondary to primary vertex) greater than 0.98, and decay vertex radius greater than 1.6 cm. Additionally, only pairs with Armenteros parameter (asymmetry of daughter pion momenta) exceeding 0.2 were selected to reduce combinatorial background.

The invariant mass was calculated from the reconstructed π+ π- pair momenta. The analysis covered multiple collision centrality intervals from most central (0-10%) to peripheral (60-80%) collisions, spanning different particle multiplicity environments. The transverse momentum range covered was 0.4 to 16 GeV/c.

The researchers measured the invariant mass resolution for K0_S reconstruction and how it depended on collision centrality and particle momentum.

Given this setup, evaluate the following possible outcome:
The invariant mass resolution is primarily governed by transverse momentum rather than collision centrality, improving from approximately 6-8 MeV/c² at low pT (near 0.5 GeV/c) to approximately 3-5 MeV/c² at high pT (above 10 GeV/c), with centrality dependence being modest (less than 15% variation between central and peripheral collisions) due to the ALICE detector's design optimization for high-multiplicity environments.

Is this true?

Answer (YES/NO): NO